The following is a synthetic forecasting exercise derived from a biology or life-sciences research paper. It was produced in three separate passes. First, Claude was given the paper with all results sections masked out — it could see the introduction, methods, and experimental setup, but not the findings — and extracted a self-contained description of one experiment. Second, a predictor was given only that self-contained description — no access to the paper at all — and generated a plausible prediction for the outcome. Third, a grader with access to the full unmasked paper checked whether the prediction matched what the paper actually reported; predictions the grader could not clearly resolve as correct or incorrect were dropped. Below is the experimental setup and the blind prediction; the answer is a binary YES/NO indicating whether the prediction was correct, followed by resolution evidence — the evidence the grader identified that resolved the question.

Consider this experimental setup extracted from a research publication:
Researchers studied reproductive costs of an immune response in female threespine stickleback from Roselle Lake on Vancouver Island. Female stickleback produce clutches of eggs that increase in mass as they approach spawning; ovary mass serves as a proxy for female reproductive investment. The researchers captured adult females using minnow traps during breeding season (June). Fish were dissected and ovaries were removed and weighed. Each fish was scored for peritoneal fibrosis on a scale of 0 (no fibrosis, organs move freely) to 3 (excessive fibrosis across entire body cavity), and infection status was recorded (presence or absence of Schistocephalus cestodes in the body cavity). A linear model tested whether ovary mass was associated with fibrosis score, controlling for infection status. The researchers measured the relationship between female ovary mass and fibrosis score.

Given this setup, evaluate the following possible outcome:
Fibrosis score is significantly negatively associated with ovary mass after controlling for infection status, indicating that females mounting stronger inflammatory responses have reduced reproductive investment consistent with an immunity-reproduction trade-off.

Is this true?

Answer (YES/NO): YES